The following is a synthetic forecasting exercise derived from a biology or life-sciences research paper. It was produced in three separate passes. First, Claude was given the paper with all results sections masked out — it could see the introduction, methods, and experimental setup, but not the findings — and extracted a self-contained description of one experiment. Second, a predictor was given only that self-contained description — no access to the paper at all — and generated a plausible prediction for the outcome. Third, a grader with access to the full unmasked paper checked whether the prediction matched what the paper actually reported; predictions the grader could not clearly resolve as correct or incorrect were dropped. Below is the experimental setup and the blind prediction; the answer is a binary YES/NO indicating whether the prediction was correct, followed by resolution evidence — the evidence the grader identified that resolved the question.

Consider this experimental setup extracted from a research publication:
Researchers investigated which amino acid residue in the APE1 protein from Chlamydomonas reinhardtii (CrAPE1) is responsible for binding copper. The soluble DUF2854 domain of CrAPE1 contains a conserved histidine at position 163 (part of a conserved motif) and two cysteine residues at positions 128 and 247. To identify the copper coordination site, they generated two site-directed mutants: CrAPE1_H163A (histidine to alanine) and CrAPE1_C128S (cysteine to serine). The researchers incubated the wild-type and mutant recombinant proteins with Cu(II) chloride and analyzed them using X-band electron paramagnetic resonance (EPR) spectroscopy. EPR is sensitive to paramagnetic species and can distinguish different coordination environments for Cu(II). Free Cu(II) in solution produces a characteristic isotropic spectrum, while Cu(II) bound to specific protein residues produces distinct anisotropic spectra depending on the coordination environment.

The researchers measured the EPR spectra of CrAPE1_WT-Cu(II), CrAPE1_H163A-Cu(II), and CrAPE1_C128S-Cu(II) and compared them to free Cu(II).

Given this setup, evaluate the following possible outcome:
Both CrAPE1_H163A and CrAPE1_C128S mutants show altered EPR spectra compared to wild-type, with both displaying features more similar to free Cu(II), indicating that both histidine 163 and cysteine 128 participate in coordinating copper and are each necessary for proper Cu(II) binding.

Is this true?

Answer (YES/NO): NO